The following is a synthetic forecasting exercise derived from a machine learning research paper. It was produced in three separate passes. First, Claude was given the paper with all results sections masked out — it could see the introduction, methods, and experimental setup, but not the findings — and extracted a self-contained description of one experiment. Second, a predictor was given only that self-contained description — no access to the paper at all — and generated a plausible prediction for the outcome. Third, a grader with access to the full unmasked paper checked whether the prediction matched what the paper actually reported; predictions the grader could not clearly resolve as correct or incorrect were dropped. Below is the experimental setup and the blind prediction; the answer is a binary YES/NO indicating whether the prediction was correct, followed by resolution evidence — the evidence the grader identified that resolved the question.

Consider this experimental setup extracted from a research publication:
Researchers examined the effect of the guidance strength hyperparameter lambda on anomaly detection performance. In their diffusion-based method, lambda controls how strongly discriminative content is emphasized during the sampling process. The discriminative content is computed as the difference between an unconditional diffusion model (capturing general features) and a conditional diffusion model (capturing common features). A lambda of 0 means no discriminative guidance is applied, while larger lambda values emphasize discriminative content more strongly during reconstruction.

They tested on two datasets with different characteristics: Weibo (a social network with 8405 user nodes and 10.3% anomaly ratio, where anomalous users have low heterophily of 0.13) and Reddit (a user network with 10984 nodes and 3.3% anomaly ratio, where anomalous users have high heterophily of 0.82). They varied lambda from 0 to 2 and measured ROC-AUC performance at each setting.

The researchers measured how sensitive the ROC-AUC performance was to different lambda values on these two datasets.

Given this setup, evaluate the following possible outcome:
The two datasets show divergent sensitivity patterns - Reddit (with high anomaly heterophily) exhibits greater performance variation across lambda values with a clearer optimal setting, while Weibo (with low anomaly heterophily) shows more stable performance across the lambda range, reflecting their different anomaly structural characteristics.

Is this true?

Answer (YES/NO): NO